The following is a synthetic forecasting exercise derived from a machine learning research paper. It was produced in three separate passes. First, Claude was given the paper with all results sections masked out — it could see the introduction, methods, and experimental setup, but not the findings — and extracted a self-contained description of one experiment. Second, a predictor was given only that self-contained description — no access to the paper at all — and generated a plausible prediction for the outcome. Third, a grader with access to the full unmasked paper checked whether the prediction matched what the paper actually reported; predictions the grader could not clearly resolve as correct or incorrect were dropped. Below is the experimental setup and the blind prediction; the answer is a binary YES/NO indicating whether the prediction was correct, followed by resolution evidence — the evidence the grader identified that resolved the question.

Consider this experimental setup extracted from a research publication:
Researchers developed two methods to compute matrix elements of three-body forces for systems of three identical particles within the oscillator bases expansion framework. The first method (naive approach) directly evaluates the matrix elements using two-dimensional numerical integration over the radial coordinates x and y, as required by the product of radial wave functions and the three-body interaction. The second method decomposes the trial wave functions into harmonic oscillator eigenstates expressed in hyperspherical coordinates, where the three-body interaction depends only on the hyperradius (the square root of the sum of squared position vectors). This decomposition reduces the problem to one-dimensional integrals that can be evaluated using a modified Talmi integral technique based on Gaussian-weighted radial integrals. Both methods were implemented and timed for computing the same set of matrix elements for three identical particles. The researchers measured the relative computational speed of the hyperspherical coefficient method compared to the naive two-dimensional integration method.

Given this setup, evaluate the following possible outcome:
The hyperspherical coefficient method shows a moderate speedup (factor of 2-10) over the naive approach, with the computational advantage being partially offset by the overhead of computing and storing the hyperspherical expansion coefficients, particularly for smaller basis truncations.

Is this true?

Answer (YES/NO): NO